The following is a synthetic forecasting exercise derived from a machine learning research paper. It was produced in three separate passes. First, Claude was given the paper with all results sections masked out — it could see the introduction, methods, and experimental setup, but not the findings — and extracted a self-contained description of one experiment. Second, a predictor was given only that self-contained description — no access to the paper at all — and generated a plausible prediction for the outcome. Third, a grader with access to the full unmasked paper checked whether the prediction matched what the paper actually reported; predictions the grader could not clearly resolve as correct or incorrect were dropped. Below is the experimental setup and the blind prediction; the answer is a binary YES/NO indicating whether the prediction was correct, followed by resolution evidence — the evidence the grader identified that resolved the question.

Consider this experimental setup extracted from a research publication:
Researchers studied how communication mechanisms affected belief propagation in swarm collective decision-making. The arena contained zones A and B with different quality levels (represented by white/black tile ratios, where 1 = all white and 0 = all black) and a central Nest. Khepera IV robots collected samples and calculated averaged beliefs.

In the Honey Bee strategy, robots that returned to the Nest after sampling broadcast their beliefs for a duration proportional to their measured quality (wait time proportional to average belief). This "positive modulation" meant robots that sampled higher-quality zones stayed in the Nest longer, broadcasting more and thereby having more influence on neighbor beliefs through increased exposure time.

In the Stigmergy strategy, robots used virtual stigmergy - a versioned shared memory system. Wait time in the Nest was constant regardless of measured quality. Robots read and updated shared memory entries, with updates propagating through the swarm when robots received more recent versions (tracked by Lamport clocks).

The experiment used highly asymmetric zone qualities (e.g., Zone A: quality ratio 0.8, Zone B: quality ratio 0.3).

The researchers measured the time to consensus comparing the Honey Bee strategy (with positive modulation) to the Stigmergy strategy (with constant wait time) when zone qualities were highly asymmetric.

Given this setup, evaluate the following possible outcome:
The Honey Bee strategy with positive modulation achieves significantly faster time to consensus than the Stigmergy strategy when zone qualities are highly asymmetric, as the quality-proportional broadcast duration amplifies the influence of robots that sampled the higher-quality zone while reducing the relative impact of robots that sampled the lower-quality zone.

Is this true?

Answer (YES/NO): NO